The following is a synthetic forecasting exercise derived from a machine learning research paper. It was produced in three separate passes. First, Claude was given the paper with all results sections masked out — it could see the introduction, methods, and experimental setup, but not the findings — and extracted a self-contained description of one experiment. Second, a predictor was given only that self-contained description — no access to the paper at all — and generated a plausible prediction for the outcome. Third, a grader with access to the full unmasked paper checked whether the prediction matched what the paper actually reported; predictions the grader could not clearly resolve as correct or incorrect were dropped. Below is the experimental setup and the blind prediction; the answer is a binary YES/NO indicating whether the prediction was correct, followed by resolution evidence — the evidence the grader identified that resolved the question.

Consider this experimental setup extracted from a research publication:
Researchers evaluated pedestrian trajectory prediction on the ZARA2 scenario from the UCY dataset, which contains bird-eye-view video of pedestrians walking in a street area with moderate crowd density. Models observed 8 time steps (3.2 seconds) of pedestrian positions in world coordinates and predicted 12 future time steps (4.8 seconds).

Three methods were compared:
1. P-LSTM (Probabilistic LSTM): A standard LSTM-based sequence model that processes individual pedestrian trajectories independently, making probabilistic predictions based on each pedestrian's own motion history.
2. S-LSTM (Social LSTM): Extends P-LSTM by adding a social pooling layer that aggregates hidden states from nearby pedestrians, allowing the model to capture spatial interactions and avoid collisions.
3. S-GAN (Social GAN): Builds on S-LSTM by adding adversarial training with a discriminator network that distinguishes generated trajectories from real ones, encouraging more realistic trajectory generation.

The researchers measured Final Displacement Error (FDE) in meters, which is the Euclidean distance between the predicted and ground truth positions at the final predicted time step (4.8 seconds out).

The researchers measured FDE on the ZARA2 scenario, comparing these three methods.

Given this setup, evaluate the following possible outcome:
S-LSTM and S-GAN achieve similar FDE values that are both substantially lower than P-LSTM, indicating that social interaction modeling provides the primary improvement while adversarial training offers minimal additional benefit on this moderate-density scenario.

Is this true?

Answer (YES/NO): NO